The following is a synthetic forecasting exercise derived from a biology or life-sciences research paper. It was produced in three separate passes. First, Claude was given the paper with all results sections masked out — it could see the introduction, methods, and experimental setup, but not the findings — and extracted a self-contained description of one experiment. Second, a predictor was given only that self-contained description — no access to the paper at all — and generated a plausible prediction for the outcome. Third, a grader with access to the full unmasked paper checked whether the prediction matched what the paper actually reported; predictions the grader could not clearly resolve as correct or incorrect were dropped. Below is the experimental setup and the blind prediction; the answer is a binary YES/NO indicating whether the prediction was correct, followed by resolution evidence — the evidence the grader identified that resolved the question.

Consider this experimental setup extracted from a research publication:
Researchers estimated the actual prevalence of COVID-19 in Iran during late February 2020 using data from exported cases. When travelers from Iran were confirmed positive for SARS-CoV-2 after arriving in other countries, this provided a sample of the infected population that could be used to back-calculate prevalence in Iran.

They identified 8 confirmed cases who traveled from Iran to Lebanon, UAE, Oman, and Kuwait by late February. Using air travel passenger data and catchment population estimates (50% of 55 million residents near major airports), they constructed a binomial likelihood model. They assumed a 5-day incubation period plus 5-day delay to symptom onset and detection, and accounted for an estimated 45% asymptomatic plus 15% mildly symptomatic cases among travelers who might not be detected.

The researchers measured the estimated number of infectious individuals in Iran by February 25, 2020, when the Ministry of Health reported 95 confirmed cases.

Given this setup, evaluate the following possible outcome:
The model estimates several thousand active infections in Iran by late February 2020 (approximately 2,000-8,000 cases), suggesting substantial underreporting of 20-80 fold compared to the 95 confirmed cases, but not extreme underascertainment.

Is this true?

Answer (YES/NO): NO